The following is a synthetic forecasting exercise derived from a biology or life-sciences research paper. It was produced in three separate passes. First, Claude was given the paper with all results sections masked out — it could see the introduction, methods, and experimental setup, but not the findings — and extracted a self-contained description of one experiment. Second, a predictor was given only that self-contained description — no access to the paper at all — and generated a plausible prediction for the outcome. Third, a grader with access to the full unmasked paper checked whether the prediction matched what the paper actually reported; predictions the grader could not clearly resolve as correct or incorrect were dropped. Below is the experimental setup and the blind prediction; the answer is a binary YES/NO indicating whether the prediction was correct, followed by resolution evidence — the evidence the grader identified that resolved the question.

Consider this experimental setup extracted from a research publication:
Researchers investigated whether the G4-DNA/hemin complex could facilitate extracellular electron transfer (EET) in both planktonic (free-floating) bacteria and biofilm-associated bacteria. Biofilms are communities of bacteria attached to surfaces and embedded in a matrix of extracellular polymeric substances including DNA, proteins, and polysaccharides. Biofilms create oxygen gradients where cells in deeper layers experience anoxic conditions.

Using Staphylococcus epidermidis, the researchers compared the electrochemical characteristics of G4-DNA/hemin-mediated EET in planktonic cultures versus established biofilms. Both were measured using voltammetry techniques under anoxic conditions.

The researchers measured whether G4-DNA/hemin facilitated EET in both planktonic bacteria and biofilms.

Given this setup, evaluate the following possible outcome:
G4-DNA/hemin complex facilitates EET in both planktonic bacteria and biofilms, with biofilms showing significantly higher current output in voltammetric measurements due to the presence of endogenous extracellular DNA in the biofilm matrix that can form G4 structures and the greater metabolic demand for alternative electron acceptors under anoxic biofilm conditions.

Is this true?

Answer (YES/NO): YES